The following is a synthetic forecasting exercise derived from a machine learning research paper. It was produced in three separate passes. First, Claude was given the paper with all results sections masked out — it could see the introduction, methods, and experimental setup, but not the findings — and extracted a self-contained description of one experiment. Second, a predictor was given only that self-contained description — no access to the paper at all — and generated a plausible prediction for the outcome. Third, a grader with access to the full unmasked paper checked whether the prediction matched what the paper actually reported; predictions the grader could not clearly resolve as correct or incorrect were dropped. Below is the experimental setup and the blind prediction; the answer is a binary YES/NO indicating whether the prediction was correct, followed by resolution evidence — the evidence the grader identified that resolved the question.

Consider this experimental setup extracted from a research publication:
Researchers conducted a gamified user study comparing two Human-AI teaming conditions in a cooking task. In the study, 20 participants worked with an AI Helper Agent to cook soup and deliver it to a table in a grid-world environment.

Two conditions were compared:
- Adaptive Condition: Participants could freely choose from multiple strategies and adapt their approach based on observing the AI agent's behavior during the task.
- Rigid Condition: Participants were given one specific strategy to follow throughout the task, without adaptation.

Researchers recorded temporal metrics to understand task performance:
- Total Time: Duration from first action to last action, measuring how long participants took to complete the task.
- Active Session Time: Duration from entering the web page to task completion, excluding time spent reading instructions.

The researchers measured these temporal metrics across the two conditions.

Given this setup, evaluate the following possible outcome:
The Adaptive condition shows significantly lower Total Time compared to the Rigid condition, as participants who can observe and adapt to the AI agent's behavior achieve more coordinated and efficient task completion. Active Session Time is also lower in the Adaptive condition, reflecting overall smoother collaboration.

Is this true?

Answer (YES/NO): NO